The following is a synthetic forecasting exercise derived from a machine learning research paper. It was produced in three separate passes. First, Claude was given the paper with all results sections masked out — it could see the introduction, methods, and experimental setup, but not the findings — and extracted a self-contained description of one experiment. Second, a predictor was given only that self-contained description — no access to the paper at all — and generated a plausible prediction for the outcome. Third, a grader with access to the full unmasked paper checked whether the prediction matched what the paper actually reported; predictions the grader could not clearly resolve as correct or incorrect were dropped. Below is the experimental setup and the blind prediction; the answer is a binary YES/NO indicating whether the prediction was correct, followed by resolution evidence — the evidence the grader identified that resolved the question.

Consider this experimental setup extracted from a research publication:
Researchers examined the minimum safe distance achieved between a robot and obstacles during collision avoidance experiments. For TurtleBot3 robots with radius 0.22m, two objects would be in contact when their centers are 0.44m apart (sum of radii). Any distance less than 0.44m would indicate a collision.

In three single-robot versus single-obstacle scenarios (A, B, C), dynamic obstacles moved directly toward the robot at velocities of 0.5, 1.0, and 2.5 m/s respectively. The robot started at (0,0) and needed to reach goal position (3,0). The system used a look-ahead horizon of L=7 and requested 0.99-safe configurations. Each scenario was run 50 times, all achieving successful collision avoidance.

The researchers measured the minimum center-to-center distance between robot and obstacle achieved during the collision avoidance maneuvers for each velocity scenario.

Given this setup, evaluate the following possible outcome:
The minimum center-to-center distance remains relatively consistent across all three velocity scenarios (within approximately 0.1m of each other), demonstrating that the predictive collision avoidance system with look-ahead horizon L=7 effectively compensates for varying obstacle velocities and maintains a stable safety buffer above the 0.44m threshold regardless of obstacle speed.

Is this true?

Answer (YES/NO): NO